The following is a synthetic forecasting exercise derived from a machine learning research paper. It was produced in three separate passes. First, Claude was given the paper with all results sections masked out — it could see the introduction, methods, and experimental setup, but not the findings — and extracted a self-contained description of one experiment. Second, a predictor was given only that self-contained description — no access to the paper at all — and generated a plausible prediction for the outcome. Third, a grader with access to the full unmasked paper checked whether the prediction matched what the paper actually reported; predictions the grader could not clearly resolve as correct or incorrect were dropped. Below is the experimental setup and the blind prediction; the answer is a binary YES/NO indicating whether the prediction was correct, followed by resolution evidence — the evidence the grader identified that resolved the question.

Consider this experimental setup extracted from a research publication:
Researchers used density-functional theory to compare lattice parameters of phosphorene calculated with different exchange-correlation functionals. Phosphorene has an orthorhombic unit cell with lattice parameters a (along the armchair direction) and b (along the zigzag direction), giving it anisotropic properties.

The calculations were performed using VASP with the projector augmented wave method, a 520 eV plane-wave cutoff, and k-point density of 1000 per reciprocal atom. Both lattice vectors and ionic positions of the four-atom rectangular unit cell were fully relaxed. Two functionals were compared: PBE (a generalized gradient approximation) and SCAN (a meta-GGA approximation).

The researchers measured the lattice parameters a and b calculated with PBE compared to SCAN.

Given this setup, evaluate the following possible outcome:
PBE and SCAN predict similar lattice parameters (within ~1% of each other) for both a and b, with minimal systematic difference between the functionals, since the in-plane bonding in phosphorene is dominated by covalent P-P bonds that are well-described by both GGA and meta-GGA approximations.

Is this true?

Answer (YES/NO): YES